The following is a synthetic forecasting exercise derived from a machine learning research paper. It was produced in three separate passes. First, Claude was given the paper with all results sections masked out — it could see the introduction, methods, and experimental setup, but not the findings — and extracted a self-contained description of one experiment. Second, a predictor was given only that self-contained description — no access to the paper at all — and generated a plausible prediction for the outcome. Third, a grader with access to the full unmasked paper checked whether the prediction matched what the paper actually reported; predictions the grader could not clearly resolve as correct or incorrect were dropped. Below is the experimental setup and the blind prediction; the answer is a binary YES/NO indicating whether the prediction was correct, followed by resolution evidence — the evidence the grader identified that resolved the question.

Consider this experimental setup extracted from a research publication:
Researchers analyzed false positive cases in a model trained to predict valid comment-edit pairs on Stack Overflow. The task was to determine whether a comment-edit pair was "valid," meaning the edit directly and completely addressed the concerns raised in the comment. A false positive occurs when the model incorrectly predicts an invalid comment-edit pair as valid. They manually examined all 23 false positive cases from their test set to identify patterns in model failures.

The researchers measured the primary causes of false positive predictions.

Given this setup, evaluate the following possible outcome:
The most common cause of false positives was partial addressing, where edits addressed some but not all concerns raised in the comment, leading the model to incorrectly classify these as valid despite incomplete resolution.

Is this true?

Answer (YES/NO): NO